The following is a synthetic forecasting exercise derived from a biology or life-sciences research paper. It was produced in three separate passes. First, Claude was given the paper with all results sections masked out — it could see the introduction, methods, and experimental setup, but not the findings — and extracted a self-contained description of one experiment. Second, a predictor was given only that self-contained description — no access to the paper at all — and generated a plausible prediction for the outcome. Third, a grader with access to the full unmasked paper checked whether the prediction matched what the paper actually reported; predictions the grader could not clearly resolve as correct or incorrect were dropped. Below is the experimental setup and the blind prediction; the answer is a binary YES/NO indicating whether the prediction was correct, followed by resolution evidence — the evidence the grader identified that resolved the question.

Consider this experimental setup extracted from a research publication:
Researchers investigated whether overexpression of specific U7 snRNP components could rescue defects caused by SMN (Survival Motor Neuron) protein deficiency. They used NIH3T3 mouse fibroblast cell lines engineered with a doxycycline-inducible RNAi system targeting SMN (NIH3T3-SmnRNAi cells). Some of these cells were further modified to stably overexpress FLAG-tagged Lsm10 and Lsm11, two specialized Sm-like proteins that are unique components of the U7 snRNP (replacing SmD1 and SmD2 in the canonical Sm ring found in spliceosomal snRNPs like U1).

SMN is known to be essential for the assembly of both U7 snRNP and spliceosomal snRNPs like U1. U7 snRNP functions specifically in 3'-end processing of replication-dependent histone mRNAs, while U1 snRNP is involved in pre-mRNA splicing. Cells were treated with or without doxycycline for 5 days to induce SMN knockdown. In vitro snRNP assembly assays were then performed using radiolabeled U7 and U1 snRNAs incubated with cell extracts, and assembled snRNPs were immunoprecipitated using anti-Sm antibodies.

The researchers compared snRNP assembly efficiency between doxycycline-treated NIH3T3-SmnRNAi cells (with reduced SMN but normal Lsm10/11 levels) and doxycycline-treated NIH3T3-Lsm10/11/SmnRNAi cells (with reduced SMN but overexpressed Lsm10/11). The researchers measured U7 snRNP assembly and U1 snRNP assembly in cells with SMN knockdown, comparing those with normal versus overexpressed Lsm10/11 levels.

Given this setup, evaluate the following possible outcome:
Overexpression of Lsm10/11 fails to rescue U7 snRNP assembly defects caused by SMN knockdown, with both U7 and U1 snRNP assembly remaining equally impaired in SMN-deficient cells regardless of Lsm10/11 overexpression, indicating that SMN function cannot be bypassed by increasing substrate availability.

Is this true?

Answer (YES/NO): NO